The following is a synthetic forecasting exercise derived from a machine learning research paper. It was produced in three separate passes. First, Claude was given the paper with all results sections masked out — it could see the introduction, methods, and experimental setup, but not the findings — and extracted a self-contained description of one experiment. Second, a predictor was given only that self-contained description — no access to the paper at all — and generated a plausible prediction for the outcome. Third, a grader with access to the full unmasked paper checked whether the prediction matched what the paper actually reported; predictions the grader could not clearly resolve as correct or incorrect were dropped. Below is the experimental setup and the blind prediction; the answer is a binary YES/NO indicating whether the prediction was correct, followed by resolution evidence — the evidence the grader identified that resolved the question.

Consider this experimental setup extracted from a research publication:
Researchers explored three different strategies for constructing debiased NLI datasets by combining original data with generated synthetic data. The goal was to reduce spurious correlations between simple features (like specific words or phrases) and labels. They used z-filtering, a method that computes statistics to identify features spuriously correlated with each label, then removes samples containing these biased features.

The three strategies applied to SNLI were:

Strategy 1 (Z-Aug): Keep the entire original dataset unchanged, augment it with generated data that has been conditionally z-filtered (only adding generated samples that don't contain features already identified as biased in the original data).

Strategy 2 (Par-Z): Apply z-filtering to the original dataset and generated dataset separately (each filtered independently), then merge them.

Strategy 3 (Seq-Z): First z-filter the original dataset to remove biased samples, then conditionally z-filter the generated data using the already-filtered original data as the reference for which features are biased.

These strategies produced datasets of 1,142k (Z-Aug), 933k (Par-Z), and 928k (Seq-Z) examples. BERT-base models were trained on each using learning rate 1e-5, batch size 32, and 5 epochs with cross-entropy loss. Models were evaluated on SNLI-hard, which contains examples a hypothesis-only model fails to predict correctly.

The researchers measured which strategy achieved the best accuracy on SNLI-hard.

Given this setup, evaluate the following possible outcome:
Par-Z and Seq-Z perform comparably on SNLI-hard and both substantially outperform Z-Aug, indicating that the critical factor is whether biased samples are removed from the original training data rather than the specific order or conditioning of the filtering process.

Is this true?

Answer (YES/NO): YES